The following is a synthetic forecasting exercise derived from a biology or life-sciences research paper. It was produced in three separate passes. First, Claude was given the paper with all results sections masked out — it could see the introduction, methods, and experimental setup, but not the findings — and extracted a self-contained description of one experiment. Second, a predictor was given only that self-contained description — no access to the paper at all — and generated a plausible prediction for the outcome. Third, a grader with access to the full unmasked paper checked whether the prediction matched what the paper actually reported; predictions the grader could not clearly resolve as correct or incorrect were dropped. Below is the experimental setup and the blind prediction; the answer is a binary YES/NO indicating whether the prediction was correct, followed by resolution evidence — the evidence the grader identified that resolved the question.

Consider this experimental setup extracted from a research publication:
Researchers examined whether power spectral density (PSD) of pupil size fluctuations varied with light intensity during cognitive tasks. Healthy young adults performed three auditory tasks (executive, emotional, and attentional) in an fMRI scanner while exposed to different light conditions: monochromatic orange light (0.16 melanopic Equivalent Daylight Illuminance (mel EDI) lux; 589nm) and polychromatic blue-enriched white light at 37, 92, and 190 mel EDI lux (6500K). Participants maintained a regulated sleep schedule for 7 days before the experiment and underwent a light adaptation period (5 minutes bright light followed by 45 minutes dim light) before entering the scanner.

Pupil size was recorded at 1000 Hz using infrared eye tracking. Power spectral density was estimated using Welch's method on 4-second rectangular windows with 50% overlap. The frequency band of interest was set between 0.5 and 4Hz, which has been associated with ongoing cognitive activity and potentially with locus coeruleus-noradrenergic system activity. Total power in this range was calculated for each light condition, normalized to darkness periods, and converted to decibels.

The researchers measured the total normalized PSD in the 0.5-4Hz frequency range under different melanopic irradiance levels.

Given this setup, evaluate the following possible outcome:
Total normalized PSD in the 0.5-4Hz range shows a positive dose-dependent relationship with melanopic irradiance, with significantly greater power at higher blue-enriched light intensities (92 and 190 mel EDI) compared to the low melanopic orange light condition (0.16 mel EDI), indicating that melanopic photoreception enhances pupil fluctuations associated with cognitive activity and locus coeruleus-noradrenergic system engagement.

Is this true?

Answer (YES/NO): NO